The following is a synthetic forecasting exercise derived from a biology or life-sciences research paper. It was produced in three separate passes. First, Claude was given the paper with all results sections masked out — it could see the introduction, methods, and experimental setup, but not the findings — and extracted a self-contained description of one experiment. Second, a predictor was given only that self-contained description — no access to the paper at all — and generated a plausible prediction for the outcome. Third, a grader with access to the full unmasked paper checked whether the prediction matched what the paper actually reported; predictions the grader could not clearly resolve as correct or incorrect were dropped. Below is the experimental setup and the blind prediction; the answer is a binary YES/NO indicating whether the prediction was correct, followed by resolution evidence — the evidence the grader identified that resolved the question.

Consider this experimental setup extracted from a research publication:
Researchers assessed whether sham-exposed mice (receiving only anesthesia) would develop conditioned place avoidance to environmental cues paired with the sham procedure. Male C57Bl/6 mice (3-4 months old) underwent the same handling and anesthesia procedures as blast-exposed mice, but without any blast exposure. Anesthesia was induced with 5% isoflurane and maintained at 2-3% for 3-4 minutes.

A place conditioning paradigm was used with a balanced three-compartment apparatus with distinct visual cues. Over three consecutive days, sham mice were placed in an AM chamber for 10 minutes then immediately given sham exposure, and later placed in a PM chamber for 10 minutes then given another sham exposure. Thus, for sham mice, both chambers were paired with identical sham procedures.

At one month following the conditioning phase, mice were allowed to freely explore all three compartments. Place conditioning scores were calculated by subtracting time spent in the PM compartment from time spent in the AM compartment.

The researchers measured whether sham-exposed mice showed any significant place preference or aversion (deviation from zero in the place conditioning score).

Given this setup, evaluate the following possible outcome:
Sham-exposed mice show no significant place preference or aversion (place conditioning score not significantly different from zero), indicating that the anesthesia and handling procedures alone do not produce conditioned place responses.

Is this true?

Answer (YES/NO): YES